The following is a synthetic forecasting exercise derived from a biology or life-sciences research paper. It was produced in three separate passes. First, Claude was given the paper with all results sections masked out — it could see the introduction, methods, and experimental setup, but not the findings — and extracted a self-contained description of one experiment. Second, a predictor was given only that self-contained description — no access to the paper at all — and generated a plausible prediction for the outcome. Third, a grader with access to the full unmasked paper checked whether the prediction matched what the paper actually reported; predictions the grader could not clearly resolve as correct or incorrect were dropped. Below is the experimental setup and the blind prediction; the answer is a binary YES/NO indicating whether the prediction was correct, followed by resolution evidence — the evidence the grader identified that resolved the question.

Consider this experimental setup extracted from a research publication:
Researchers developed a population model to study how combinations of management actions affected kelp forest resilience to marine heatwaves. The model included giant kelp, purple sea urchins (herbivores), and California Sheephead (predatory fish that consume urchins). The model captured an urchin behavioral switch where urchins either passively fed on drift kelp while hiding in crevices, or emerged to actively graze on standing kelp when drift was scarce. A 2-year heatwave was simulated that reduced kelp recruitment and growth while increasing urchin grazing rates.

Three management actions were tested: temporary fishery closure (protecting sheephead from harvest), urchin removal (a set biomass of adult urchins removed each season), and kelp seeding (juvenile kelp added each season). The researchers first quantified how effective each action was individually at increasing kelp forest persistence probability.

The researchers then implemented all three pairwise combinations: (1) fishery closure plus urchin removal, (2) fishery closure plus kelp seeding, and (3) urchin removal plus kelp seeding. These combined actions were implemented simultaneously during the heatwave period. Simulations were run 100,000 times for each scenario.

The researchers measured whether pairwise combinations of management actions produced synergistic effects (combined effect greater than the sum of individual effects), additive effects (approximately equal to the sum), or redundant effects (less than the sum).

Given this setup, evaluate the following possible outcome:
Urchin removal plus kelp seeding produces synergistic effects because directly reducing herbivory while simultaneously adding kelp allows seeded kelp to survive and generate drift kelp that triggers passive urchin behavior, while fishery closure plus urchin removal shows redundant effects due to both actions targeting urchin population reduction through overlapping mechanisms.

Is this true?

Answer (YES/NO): NO